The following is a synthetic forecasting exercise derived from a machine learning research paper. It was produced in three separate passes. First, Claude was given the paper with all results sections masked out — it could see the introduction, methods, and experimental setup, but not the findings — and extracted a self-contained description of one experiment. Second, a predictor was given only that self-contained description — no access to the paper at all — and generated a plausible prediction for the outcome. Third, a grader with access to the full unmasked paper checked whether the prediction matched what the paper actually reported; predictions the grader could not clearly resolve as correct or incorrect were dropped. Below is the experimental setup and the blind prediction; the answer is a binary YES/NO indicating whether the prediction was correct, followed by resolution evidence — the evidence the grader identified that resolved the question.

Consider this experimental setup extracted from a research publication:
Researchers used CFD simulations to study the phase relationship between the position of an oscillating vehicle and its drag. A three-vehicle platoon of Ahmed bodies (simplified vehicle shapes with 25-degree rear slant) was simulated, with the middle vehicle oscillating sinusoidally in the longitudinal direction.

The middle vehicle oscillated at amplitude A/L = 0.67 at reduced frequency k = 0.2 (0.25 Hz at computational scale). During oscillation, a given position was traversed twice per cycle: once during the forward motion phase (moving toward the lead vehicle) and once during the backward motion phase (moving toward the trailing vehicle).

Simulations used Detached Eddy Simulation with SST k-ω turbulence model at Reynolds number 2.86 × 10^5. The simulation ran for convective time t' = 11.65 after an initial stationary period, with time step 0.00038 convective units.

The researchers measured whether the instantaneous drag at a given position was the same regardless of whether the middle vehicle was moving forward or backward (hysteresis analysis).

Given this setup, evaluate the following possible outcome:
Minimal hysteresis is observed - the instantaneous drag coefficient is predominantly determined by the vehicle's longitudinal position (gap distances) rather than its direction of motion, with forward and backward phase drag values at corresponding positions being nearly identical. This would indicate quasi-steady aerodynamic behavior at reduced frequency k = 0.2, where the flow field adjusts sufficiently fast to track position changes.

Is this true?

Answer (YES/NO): NO